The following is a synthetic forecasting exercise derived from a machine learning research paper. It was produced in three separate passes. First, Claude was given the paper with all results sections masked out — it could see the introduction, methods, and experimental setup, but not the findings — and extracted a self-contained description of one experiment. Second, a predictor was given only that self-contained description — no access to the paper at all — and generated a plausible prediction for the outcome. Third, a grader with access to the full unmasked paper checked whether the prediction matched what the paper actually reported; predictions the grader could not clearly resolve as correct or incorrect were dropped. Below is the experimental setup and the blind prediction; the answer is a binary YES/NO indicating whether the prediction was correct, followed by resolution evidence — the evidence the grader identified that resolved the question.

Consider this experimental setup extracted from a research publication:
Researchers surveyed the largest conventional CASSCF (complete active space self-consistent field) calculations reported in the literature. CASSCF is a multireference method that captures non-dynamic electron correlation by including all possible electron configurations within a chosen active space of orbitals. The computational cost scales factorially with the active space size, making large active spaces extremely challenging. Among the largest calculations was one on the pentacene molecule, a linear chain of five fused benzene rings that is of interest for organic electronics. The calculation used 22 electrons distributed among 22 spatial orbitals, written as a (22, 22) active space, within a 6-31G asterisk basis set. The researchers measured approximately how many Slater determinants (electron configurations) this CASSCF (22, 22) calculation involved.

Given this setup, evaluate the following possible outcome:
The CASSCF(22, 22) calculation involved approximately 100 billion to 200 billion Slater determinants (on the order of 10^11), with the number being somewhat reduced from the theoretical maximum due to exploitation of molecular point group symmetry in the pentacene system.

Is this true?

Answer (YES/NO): NO